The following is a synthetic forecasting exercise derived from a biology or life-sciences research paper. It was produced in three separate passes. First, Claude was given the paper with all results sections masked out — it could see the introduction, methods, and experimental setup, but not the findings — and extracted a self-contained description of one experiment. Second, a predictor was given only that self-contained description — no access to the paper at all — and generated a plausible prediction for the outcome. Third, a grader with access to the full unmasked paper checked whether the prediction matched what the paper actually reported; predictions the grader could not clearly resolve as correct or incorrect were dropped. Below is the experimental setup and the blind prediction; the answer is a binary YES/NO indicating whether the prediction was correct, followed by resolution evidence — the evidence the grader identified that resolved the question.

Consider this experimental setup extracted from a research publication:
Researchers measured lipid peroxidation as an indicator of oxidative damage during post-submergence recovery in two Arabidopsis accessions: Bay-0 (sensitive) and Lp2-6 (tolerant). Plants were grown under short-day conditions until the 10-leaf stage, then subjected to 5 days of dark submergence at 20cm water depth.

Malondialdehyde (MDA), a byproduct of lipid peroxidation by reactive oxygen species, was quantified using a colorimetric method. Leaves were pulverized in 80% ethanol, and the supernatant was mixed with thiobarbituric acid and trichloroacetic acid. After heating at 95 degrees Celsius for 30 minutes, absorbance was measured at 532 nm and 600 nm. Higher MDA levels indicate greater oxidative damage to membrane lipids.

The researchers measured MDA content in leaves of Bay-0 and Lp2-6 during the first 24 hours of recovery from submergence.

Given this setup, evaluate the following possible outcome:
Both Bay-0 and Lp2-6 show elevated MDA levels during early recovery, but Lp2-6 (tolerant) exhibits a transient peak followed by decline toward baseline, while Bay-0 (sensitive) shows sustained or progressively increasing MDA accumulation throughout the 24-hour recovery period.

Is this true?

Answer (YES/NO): NO